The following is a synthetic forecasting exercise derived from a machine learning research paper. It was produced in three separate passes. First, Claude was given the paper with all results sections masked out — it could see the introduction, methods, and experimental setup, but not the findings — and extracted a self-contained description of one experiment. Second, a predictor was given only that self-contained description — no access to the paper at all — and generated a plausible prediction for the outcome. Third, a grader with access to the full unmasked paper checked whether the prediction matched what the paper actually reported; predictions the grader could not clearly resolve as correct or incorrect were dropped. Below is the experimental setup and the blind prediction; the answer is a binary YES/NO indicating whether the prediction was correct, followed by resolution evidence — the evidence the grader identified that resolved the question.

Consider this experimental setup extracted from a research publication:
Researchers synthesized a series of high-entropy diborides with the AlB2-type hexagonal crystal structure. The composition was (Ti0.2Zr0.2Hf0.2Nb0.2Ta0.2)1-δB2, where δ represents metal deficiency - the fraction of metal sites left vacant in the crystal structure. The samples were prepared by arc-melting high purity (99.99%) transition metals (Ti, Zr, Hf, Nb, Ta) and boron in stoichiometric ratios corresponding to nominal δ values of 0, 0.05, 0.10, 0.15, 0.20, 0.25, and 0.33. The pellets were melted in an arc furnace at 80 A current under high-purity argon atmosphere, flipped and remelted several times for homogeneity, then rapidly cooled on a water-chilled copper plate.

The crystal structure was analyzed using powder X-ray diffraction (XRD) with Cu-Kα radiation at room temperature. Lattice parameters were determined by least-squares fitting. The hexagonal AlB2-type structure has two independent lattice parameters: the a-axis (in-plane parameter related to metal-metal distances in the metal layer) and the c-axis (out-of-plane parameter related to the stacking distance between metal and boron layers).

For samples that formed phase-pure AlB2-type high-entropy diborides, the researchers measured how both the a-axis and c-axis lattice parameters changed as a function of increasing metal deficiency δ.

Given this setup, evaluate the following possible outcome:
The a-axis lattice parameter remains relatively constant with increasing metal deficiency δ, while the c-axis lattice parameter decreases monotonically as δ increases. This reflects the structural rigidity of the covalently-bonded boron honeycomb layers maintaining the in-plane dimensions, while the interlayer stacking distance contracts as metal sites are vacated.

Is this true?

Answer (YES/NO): NO